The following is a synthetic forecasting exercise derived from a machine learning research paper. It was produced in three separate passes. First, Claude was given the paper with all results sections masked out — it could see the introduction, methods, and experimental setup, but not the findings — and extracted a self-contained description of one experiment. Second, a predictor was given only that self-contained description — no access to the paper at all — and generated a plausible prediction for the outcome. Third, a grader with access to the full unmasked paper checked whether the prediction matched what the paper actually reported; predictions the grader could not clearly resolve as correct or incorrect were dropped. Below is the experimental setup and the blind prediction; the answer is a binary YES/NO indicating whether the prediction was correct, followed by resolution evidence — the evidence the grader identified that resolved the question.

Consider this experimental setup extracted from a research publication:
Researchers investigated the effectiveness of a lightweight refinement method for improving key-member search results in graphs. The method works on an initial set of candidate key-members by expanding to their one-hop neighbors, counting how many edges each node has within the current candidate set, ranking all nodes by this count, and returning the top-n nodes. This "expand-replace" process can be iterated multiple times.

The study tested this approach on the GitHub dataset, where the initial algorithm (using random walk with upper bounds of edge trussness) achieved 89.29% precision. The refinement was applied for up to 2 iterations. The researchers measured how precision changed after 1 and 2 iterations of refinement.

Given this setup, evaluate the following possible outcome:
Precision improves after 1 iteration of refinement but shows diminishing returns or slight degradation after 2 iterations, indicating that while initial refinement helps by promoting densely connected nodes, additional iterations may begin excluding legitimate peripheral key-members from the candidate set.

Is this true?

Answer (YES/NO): NO